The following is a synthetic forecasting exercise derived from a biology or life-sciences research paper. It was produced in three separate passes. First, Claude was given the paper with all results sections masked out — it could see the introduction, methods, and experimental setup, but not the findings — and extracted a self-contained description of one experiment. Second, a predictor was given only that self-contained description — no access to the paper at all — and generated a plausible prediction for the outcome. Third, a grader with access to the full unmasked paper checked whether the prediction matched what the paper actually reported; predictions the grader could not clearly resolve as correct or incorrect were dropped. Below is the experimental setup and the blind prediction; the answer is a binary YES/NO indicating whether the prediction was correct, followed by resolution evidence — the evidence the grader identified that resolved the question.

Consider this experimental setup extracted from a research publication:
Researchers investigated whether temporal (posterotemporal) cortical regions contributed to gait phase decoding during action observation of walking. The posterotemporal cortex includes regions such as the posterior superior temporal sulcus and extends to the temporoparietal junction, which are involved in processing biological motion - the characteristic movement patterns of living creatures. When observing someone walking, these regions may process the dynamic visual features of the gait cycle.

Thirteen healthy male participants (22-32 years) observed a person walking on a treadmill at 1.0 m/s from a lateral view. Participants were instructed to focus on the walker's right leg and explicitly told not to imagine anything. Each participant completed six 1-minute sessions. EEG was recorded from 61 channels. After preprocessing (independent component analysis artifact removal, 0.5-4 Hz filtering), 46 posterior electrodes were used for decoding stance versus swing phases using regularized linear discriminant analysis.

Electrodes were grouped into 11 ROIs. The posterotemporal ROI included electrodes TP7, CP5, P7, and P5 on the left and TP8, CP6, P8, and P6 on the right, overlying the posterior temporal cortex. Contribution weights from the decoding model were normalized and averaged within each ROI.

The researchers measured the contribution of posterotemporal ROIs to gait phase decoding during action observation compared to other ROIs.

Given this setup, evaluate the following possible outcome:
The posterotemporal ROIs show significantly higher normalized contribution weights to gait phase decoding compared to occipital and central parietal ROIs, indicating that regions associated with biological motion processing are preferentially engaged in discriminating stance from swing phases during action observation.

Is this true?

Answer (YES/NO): NO